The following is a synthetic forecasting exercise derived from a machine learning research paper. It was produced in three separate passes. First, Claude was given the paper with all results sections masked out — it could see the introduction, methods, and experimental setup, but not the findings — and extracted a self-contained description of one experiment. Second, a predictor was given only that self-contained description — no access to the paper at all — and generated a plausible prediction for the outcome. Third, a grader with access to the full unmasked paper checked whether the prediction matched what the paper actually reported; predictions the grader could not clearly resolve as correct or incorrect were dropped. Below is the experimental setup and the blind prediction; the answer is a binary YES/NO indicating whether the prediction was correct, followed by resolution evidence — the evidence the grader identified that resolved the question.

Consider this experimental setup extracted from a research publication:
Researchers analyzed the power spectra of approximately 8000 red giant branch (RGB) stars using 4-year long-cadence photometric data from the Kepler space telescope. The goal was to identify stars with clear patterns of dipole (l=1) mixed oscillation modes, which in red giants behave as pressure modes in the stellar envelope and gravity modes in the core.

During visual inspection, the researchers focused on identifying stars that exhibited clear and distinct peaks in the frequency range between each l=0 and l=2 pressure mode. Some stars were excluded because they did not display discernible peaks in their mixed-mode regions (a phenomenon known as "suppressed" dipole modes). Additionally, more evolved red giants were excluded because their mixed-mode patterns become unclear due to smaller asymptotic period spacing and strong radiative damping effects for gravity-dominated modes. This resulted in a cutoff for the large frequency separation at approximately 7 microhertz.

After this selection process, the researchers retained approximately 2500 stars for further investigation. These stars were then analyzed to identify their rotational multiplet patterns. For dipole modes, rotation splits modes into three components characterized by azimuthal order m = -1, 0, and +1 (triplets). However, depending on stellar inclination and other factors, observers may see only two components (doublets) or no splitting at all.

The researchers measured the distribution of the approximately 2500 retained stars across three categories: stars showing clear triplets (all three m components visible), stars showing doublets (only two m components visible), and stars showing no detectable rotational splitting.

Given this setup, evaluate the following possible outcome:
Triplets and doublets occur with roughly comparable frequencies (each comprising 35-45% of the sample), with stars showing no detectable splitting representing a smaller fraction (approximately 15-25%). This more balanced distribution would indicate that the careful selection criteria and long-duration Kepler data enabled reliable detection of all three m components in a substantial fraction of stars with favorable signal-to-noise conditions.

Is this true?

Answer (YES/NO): NO